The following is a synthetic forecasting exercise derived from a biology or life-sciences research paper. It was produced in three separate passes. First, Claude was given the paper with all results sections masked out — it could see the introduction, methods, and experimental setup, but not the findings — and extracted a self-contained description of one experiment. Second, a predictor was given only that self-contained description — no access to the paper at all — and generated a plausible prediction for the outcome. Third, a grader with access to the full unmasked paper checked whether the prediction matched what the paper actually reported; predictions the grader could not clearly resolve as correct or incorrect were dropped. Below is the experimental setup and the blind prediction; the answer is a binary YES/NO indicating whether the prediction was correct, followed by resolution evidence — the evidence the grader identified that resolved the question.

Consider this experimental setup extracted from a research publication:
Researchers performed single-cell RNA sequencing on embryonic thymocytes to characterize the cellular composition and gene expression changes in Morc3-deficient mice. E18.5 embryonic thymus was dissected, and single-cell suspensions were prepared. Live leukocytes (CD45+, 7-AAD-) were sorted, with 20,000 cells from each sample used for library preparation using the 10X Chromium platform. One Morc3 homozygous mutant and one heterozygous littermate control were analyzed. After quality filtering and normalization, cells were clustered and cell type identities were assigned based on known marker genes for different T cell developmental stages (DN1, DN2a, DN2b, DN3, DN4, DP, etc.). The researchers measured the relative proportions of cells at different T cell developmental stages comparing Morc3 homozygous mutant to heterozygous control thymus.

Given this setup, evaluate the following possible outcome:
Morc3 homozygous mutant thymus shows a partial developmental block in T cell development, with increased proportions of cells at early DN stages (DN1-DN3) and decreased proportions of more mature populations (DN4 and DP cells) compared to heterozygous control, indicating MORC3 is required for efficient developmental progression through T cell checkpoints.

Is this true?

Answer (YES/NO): NO